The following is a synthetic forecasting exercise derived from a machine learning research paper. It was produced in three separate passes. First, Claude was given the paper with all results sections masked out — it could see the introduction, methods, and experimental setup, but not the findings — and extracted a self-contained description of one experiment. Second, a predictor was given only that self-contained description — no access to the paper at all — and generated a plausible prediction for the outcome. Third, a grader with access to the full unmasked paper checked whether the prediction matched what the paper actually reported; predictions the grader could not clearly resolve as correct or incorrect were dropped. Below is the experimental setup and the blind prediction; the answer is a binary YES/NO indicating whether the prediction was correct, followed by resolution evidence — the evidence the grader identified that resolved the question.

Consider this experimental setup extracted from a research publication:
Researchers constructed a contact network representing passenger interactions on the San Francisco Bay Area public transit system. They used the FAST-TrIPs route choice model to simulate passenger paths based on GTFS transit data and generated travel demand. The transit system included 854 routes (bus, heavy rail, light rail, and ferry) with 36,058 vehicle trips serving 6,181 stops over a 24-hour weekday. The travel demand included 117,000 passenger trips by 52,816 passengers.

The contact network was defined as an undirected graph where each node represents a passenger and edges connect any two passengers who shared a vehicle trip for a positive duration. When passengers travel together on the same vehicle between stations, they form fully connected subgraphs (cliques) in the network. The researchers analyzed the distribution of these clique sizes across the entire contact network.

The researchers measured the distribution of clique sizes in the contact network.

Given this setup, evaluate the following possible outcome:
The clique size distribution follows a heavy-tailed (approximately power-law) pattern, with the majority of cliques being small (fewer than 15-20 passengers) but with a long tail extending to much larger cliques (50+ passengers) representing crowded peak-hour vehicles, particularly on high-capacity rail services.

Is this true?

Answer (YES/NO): NO